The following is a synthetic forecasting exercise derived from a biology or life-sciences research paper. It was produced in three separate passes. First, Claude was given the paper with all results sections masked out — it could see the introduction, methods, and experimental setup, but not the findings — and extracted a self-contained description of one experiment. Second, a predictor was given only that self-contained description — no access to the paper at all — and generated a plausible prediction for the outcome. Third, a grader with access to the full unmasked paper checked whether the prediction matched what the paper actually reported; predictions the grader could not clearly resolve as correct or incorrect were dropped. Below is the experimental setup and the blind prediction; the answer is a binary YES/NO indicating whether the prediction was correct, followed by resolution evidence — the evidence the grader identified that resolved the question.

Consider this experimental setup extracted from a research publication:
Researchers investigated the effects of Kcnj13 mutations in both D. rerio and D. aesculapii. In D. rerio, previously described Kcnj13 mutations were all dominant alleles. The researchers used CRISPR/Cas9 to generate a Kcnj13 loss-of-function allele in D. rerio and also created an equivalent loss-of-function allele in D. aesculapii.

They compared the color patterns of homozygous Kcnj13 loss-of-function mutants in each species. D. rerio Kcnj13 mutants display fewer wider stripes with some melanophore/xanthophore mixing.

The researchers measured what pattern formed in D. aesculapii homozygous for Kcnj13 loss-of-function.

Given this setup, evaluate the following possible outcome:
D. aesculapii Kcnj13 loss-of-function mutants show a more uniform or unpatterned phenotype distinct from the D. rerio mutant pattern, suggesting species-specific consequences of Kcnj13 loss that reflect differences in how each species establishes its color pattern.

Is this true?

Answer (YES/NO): YES